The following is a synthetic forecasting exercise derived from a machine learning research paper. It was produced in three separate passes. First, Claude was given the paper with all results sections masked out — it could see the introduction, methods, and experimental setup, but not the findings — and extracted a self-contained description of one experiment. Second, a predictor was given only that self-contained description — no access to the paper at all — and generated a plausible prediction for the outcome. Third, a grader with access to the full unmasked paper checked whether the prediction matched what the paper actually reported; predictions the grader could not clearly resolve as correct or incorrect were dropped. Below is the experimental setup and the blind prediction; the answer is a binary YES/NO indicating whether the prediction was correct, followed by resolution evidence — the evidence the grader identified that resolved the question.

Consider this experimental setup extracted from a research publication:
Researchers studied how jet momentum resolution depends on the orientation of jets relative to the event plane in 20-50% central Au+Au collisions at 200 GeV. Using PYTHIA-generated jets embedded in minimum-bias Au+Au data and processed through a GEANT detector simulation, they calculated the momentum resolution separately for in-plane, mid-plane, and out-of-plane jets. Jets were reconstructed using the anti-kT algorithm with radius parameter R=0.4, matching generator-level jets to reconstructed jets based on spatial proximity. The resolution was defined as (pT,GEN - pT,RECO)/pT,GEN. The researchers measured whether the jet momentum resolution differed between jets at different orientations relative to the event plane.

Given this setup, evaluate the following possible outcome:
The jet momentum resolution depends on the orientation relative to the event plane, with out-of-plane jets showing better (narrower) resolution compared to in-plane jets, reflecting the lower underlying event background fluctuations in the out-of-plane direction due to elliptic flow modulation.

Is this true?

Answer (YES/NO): NO